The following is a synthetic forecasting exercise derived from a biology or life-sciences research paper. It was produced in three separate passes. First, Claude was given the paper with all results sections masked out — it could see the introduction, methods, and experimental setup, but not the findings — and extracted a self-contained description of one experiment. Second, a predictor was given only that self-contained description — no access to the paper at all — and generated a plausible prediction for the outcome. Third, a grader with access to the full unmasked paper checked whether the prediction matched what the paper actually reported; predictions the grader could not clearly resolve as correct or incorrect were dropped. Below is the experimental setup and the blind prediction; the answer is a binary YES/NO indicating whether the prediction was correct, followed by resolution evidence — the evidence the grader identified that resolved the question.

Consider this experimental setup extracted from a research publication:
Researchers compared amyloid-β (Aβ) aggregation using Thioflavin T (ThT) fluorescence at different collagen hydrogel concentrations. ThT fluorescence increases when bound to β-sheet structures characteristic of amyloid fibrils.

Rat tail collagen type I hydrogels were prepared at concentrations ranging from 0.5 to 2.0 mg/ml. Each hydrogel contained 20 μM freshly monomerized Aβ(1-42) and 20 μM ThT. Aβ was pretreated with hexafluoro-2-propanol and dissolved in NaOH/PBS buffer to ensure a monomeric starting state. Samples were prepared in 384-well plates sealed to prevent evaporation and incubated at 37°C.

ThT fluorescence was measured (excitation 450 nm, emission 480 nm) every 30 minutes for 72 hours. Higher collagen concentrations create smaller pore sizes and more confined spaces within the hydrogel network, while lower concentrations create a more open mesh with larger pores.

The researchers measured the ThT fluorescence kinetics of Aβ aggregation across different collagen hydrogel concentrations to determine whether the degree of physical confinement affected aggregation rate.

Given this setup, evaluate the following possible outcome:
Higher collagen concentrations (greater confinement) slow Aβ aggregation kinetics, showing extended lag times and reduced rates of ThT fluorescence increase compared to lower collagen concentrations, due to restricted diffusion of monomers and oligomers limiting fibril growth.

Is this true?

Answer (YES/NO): NO